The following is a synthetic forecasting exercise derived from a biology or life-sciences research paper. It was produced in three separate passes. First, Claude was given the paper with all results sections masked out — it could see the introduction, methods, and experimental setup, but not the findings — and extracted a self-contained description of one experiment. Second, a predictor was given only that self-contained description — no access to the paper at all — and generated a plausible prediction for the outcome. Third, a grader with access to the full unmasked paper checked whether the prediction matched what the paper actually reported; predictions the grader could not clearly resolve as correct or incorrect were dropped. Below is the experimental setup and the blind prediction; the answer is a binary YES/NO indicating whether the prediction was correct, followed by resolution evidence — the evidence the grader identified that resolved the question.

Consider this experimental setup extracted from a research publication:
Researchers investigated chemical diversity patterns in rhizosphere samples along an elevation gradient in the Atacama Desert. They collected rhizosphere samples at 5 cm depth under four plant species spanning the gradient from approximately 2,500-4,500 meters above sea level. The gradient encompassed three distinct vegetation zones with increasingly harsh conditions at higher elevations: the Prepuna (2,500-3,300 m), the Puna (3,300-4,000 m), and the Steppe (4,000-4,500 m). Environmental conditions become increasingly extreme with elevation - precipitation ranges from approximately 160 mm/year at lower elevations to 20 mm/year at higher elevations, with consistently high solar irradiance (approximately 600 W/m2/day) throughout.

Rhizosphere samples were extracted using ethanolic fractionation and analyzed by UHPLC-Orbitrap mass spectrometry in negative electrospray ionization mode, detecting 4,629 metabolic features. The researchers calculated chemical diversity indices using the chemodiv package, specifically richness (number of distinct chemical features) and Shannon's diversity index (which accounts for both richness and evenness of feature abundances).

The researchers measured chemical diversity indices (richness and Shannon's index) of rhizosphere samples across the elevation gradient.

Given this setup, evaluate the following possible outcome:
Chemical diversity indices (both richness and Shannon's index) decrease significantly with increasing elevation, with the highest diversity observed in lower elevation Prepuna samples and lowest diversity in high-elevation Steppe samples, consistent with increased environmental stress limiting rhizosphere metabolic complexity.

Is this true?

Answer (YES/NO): NO